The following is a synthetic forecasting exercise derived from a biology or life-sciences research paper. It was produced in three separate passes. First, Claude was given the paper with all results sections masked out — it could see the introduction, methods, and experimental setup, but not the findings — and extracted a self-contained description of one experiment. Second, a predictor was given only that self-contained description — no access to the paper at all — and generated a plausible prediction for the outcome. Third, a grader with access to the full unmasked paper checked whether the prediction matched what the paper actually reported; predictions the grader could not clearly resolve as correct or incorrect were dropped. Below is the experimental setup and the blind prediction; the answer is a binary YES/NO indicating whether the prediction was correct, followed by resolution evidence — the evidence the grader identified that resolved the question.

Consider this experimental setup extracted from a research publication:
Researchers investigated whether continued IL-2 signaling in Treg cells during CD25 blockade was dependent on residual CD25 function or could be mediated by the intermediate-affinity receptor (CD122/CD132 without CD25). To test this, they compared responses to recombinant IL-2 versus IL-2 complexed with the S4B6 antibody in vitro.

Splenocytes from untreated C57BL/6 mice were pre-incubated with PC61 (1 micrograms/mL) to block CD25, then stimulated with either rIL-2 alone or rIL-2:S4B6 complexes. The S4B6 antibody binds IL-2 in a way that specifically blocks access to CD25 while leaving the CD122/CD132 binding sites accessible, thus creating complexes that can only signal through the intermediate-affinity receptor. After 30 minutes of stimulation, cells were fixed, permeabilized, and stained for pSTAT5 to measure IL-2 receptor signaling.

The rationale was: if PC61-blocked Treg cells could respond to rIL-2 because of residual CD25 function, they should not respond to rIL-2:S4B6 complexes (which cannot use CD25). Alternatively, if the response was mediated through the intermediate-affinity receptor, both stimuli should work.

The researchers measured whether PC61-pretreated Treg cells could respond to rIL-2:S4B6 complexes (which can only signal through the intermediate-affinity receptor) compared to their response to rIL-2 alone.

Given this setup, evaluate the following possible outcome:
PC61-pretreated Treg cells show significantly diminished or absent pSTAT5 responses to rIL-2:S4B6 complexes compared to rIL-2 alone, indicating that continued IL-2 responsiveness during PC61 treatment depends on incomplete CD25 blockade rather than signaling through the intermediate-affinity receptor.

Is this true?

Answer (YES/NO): YES